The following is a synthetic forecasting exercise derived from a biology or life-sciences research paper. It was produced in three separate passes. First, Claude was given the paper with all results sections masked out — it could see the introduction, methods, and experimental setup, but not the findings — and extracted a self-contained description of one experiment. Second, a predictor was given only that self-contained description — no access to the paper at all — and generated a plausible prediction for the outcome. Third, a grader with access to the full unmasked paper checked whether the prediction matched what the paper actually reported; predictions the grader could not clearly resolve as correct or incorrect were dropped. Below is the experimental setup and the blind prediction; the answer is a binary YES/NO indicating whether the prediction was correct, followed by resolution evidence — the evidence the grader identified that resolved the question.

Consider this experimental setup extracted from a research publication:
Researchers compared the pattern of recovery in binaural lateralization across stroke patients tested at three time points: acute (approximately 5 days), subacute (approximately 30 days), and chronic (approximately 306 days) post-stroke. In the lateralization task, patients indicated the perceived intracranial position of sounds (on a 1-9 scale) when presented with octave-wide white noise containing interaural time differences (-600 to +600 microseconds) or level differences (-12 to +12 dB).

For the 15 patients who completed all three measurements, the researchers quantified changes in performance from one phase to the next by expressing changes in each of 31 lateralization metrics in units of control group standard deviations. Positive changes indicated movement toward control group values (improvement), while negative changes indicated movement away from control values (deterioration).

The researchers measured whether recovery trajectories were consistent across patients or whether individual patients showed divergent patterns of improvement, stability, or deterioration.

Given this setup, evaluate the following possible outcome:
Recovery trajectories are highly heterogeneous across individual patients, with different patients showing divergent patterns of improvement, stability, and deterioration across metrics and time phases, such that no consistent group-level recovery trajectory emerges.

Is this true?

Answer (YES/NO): YES